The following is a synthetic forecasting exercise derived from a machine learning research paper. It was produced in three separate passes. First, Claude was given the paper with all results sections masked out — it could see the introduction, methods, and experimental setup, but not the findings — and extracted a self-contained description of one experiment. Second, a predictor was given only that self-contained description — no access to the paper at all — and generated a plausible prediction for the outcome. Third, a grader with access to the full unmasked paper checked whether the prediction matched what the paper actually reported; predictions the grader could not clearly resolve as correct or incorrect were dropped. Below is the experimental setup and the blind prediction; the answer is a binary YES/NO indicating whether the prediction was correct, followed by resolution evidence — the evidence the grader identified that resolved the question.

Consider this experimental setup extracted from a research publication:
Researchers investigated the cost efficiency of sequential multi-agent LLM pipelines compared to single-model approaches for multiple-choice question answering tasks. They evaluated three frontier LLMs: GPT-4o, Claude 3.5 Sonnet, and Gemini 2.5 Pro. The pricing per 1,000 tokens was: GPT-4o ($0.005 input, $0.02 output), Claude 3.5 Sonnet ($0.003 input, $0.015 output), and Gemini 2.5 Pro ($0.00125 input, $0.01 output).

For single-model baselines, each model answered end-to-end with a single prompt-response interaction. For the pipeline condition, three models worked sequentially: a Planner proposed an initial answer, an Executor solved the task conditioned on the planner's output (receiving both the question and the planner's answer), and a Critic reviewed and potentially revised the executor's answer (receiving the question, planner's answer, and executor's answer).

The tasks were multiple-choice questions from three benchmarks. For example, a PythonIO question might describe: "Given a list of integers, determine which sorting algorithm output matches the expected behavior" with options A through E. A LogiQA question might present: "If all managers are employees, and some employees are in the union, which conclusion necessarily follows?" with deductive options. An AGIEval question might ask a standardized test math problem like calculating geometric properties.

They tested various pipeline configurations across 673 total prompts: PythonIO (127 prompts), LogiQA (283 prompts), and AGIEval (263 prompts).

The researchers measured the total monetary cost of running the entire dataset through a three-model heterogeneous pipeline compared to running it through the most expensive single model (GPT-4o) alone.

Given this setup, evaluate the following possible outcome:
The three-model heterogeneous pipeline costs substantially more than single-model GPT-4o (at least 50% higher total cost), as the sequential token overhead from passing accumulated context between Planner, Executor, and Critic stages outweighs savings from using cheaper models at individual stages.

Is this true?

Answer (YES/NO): YES